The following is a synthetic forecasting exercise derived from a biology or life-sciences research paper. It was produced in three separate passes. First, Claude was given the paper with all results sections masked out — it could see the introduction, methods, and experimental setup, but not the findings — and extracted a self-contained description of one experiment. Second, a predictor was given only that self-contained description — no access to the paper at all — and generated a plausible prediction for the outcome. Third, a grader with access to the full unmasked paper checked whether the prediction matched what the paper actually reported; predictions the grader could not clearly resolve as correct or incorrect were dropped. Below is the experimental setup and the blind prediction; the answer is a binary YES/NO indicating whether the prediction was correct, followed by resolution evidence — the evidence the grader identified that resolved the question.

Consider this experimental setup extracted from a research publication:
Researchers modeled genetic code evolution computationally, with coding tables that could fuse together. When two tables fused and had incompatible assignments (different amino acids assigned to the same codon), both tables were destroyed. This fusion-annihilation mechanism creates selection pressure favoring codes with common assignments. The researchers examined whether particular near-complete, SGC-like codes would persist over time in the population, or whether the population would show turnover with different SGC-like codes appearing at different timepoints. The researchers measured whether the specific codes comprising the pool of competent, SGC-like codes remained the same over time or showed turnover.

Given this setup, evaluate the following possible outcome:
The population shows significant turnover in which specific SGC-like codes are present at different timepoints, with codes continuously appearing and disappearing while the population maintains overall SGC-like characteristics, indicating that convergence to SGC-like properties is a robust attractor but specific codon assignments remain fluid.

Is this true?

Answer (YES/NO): YES